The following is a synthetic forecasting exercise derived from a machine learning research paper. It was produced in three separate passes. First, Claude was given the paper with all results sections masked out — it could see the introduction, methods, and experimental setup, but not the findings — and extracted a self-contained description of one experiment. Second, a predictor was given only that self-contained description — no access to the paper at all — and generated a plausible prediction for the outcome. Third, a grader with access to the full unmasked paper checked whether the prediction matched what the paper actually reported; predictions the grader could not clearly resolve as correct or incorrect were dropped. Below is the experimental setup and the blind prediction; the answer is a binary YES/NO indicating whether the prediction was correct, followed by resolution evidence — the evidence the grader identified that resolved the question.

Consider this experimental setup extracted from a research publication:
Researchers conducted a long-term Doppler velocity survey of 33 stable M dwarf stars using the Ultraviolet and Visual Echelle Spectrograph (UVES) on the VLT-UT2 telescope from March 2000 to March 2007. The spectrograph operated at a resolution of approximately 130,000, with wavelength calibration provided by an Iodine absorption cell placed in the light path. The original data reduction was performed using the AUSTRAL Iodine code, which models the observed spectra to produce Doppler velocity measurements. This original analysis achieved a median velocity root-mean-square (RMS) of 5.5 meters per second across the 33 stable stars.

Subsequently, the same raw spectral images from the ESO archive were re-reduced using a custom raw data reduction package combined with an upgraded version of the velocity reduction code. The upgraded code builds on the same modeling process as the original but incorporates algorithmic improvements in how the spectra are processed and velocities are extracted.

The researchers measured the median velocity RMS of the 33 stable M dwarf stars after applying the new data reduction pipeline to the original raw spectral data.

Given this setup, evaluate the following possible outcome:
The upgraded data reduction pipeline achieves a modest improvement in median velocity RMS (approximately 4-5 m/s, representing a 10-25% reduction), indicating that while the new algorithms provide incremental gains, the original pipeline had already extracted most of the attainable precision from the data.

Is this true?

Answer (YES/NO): NO